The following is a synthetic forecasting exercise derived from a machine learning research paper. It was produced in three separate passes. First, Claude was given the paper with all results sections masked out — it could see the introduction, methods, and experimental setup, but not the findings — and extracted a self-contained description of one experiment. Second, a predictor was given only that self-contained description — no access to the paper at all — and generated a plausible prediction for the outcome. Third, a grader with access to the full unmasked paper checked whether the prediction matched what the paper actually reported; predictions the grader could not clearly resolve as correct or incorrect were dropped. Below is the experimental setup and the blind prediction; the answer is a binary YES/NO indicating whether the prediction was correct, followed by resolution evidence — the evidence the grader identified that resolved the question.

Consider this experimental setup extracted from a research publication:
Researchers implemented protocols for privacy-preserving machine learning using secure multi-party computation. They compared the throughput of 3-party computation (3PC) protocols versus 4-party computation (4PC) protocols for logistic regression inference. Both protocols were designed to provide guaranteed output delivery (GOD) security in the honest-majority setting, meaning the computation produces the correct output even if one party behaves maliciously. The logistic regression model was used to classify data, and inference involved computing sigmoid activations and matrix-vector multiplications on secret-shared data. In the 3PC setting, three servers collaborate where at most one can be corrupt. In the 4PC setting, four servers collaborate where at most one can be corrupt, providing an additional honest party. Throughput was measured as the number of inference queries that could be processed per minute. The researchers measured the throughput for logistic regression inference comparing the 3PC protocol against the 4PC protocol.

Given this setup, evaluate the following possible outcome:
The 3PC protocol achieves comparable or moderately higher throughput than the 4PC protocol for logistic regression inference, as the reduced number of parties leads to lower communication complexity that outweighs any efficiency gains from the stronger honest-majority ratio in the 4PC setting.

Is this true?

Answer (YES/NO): NO